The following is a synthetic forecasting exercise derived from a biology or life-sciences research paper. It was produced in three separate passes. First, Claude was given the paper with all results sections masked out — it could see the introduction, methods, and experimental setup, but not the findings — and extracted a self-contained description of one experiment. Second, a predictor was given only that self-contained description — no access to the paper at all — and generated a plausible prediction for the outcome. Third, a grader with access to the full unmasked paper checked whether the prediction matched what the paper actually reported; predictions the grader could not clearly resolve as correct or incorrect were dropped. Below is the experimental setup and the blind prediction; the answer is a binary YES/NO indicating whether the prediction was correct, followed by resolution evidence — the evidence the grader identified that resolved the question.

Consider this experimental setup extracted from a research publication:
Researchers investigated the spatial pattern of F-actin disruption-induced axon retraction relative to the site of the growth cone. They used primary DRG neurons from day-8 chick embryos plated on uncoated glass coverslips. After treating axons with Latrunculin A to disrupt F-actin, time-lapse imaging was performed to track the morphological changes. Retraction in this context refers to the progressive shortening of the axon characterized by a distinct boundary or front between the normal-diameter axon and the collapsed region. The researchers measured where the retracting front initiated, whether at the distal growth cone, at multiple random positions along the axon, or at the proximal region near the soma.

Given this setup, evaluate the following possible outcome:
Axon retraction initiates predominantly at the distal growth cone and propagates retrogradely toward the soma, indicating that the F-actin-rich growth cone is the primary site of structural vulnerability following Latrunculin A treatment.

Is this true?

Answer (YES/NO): YES